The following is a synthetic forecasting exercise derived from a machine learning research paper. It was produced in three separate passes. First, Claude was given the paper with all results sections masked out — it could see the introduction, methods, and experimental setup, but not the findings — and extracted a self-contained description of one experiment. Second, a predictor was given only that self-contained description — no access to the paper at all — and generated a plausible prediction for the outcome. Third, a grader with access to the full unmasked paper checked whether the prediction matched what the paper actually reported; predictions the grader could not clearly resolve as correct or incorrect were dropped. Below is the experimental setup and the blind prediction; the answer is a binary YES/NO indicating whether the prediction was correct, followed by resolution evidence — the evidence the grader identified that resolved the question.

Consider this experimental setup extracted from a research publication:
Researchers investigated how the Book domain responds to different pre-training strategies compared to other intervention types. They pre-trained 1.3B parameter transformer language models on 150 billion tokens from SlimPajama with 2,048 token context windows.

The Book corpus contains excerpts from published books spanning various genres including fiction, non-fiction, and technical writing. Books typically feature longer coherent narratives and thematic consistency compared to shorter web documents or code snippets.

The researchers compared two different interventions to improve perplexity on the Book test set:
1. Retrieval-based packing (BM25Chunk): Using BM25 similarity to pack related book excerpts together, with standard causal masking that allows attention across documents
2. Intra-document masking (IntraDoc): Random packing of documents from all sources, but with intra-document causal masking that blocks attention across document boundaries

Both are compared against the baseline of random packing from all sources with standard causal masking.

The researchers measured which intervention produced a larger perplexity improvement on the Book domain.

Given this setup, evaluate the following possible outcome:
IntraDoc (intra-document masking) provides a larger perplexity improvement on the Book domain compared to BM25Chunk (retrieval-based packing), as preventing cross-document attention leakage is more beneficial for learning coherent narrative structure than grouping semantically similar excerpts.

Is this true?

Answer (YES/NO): YES